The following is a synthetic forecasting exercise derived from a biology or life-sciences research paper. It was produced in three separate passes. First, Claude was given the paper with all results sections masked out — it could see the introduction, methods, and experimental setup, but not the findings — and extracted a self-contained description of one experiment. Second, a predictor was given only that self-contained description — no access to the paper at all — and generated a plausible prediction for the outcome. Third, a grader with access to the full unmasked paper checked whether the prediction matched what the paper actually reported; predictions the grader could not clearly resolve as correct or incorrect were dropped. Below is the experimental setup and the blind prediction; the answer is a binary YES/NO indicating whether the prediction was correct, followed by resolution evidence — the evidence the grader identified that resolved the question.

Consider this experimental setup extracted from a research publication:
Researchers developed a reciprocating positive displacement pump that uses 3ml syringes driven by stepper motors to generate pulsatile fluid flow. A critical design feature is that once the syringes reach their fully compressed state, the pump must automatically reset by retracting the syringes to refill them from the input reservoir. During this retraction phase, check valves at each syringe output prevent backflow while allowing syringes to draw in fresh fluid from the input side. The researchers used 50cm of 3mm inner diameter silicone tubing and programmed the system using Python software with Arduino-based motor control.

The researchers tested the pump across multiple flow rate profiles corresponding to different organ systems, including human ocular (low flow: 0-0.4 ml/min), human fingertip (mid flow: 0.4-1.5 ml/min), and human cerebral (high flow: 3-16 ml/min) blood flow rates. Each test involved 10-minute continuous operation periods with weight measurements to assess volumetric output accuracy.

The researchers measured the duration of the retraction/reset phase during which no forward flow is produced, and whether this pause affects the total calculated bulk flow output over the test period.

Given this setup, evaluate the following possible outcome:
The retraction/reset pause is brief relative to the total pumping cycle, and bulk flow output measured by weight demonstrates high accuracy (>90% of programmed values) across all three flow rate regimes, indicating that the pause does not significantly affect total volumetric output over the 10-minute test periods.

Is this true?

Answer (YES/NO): YES